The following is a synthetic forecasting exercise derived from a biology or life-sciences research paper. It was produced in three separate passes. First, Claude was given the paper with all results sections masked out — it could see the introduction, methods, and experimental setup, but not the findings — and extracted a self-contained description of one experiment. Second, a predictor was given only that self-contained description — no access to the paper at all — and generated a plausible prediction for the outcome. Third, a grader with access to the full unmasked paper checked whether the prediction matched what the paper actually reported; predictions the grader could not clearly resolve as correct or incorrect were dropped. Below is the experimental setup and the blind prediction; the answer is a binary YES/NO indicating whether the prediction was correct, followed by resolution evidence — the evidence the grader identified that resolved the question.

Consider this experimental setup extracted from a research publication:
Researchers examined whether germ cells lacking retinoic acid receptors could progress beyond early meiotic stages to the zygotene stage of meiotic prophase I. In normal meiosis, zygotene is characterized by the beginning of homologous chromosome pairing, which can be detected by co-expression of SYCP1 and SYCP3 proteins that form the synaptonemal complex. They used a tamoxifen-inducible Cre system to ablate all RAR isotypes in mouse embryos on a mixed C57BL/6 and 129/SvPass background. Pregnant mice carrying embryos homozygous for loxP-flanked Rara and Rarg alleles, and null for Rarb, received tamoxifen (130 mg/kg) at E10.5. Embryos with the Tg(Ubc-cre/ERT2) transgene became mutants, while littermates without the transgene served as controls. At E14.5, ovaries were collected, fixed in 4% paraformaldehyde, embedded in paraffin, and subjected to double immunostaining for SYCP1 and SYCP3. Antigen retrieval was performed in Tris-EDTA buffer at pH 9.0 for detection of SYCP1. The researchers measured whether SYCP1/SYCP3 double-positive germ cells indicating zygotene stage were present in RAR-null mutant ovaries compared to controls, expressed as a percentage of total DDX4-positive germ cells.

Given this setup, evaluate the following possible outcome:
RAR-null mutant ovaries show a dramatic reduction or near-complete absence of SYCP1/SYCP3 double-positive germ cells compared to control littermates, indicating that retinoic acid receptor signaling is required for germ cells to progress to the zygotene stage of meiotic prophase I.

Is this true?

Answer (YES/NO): NO